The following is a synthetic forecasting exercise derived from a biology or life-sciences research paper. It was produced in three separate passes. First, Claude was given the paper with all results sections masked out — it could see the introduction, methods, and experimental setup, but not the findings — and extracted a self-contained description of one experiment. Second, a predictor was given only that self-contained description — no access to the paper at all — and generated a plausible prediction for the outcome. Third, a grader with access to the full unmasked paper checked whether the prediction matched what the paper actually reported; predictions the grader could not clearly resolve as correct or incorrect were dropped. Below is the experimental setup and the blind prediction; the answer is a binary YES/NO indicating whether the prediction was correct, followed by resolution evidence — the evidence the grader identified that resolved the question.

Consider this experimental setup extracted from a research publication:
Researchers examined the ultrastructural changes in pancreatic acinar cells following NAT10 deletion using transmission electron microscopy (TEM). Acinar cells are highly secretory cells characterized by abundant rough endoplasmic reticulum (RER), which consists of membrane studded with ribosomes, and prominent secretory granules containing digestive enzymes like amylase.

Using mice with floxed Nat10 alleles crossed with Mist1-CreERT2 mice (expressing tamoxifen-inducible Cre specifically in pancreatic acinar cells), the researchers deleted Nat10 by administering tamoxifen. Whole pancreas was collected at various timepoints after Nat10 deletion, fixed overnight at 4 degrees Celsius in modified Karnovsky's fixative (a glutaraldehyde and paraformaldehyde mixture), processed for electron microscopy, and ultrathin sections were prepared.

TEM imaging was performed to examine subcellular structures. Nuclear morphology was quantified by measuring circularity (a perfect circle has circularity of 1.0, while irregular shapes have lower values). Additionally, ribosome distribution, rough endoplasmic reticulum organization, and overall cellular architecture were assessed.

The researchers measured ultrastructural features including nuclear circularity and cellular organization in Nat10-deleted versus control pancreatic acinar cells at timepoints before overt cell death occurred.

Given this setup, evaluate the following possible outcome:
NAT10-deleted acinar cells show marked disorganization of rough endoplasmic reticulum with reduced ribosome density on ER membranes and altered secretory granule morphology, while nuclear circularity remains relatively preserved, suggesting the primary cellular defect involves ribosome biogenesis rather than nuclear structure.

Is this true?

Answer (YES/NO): NO